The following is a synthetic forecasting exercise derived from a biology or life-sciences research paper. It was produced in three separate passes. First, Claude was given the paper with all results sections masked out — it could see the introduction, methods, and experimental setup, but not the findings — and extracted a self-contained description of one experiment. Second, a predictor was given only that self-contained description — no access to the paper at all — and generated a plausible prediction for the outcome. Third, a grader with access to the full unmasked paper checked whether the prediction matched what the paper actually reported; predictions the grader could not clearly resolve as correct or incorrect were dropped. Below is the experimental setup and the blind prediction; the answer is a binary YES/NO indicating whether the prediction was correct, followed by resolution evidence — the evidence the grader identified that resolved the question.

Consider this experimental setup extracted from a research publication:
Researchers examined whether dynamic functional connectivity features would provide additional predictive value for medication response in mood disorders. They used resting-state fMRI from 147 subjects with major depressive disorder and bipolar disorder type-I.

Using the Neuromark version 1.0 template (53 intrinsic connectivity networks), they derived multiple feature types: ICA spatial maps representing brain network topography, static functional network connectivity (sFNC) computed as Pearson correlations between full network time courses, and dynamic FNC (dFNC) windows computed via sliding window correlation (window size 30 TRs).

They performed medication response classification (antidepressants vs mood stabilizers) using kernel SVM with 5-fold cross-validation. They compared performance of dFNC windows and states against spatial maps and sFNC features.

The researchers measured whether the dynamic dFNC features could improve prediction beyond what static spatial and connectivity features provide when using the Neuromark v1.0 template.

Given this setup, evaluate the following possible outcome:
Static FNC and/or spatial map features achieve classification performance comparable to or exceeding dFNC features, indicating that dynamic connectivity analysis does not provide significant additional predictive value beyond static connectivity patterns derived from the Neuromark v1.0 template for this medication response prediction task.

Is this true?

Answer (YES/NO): YES